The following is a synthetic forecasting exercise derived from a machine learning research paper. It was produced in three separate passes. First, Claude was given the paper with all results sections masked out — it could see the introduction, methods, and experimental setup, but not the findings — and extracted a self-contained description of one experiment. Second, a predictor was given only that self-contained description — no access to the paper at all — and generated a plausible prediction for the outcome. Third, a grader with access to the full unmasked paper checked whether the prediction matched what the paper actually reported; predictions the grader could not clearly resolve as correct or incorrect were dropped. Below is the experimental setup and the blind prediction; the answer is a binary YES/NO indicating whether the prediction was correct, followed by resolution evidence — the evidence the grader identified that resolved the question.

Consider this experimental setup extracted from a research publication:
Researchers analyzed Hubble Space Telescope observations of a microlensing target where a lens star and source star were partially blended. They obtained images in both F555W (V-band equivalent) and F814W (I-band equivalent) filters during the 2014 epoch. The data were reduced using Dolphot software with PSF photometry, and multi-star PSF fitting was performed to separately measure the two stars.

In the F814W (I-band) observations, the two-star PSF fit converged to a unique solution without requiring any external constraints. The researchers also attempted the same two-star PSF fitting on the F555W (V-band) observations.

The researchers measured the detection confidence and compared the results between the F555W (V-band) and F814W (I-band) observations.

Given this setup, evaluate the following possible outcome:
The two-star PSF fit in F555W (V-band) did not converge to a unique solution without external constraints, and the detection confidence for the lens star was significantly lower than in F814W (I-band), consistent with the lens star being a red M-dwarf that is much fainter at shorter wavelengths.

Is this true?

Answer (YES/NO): NO